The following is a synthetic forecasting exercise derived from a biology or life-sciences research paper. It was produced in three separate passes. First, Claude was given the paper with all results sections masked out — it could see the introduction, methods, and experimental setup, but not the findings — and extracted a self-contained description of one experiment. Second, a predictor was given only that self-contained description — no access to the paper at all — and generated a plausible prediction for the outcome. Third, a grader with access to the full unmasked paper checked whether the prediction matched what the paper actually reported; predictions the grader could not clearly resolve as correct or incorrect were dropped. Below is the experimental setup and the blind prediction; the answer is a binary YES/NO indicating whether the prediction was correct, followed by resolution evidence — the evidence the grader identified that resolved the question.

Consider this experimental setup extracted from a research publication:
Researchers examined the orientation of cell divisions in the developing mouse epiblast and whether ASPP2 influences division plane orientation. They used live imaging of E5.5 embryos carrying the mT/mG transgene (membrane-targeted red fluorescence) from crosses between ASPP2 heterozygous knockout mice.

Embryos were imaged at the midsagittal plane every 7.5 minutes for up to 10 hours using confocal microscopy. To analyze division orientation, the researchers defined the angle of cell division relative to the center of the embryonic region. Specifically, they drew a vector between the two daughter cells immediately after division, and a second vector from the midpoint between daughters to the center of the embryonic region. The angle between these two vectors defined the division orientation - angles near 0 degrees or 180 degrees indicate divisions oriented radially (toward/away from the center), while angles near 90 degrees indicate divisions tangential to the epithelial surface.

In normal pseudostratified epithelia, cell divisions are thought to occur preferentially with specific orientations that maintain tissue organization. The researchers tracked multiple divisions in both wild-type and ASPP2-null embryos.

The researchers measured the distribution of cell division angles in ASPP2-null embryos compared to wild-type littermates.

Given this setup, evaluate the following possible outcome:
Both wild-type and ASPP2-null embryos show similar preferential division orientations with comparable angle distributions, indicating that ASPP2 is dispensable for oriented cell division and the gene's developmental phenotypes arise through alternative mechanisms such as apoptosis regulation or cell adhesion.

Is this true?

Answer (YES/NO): NO